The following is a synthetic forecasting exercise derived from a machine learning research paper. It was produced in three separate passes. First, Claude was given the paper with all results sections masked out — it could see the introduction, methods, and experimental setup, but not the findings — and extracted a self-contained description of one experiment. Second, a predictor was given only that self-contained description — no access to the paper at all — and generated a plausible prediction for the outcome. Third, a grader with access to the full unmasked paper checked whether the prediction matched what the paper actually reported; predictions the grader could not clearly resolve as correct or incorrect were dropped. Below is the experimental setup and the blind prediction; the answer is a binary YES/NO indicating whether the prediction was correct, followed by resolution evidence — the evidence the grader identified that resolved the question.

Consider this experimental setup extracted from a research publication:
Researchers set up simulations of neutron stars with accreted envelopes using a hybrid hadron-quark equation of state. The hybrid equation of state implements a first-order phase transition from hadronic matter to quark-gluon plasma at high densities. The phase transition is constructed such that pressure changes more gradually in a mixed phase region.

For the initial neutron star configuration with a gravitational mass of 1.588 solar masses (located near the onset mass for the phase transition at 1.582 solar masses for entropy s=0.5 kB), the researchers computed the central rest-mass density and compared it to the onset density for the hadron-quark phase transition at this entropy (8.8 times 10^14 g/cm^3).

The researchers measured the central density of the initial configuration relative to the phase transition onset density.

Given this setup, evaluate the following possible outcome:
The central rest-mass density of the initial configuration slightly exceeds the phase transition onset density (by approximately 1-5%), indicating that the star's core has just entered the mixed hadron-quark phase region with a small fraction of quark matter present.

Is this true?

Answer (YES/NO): NO